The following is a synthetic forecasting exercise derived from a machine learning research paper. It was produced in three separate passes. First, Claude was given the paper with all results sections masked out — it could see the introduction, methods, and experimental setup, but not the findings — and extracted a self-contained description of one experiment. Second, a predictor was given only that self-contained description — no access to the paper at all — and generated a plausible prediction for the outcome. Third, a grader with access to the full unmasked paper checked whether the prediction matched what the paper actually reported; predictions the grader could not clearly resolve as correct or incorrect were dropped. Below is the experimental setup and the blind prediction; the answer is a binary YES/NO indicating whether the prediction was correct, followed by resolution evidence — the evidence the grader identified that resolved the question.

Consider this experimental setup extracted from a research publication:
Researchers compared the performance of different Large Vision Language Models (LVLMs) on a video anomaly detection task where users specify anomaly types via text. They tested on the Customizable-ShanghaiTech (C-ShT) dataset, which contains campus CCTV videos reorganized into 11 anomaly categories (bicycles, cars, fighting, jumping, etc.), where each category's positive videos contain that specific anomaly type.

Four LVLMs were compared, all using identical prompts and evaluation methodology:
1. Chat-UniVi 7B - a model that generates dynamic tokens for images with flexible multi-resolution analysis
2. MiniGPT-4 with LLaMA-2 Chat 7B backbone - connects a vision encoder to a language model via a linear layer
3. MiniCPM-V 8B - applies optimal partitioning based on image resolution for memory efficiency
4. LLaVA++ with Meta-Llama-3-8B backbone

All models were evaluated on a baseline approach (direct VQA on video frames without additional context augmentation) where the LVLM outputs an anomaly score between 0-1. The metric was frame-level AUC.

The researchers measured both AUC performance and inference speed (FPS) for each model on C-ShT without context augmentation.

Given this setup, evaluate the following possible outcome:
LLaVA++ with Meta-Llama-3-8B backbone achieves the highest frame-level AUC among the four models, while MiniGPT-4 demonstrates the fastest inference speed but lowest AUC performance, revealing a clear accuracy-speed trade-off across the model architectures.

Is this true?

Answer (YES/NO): NO